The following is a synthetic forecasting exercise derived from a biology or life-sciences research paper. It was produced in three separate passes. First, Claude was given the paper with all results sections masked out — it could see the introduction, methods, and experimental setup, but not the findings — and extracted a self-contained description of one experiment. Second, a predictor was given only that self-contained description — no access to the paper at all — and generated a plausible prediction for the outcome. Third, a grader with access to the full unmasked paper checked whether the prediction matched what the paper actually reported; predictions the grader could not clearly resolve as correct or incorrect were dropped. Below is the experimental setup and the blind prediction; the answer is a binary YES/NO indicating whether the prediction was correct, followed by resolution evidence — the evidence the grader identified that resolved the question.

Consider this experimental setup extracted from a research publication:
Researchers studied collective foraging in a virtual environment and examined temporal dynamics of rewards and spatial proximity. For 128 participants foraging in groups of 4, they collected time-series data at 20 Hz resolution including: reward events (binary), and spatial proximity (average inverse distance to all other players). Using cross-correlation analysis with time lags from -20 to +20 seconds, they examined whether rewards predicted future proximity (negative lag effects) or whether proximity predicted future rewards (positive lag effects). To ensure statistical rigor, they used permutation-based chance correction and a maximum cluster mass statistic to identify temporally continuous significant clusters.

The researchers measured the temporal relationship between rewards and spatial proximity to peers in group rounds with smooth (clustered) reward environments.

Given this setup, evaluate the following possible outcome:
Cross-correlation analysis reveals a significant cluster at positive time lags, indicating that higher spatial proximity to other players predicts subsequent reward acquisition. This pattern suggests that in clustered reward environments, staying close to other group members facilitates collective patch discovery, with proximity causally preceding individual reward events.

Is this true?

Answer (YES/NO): NO